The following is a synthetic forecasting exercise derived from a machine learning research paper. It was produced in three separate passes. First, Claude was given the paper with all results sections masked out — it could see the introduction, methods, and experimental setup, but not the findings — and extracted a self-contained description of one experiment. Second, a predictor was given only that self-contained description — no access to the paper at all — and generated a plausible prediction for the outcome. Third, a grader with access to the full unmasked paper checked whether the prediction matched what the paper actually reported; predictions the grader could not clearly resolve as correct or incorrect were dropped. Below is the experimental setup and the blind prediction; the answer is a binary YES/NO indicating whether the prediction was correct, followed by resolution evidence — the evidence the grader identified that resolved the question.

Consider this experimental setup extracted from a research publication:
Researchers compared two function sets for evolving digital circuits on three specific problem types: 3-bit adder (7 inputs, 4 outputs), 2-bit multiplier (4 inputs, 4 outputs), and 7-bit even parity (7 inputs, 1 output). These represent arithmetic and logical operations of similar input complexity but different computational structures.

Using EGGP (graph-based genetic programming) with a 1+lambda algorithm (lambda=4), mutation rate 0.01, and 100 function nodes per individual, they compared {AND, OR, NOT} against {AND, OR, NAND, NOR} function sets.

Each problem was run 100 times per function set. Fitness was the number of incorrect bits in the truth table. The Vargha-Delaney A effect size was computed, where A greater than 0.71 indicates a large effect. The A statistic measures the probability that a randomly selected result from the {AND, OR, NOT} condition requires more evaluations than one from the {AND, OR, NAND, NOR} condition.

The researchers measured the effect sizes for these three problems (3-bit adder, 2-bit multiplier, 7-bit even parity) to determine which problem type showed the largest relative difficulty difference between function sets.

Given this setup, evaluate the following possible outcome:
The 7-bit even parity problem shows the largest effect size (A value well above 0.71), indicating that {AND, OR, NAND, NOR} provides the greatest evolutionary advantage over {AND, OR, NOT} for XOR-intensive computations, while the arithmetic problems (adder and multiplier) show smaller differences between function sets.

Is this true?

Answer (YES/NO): NO